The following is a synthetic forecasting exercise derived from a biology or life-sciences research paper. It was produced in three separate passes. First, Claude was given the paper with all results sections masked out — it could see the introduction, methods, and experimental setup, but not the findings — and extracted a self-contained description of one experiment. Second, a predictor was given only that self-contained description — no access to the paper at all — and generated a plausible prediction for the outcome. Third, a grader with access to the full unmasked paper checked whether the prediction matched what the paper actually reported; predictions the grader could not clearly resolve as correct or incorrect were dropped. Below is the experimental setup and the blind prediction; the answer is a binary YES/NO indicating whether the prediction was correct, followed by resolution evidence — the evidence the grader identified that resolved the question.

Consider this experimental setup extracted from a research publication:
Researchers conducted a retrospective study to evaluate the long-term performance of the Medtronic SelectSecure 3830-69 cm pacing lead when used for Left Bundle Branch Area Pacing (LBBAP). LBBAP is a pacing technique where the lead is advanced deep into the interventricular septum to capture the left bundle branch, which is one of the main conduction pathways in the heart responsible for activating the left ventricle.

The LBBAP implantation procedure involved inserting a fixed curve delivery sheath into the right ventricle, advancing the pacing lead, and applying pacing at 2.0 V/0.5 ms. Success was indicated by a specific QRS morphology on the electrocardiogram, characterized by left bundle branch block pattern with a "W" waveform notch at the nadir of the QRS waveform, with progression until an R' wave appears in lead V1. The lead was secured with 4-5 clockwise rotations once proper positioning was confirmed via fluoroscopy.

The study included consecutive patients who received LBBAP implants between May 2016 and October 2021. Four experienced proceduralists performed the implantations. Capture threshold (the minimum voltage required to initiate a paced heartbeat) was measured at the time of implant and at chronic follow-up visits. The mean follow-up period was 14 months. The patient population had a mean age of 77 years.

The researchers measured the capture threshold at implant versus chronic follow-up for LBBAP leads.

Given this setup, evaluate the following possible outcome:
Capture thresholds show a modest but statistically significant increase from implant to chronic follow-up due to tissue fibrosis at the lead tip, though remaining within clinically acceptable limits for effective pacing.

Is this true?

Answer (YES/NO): NO